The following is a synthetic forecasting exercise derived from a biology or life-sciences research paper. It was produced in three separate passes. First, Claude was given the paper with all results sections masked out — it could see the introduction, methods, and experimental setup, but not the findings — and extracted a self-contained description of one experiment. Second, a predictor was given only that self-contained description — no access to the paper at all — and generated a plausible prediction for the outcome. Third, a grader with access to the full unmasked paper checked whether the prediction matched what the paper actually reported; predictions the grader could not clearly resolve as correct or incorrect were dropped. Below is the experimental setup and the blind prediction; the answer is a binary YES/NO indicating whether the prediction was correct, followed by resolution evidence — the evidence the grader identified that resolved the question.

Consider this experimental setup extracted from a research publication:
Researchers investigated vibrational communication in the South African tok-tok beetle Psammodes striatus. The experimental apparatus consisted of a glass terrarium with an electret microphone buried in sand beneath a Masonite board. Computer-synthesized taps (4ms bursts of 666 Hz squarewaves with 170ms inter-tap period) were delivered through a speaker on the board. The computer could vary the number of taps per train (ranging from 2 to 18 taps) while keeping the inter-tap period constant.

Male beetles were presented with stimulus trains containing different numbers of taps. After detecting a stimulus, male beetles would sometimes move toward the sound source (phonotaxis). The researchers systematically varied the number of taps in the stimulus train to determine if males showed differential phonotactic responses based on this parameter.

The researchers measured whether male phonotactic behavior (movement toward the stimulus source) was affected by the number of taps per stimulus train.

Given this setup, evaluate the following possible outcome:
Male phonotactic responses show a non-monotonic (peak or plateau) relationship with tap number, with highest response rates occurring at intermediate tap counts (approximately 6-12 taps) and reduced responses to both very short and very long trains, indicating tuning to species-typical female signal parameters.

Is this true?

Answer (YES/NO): NO